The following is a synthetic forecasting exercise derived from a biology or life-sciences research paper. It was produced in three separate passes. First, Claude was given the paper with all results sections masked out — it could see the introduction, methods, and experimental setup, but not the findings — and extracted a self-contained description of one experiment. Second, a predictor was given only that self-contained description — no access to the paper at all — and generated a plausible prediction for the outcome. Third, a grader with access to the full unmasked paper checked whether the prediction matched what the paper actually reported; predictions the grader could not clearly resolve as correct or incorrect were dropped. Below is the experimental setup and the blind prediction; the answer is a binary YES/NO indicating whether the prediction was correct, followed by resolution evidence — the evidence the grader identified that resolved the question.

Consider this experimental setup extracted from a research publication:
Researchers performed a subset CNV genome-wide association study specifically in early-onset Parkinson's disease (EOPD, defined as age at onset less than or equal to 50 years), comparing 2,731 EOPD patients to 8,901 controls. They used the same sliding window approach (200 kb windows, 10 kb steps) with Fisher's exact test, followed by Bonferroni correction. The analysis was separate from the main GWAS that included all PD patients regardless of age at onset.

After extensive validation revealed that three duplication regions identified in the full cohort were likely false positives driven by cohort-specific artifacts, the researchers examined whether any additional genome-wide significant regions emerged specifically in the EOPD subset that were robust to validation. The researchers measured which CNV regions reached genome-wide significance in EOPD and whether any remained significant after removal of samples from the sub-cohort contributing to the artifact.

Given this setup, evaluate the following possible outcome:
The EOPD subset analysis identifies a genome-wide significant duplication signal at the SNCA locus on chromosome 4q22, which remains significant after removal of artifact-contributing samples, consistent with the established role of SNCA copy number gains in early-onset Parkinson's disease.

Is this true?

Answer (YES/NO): NO